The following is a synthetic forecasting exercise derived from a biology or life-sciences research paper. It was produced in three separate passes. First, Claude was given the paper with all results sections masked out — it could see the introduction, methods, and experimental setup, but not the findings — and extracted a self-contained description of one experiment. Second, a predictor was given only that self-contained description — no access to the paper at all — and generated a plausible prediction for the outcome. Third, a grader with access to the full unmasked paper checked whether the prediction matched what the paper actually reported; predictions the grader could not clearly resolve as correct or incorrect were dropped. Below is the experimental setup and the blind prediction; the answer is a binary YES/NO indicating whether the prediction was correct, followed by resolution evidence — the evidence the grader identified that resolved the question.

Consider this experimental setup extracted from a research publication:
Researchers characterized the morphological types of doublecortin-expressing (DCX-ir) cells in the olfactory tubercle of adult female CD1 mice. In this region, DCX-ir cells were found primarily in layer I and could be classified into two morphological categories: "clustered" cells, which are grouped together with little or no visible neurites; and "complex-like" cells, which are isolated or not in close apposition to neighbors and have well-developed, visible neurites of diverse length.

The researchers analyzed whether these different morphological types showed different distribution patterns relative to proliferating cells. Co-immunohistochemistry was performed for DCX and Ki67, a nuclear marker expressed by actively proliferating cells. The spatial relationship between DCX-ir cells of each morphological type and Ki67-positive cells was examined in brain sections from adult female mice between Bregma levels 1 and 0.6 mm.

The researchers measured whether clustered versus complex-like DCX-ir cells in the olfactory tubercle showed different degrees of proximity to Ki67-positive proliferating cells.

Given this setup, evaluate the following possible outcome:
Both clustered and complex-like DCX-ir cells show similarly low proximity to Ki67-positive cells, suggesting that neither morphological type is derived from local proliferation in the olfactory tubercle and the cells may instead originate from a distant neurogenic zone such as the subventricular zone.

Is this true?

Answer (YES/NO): NO